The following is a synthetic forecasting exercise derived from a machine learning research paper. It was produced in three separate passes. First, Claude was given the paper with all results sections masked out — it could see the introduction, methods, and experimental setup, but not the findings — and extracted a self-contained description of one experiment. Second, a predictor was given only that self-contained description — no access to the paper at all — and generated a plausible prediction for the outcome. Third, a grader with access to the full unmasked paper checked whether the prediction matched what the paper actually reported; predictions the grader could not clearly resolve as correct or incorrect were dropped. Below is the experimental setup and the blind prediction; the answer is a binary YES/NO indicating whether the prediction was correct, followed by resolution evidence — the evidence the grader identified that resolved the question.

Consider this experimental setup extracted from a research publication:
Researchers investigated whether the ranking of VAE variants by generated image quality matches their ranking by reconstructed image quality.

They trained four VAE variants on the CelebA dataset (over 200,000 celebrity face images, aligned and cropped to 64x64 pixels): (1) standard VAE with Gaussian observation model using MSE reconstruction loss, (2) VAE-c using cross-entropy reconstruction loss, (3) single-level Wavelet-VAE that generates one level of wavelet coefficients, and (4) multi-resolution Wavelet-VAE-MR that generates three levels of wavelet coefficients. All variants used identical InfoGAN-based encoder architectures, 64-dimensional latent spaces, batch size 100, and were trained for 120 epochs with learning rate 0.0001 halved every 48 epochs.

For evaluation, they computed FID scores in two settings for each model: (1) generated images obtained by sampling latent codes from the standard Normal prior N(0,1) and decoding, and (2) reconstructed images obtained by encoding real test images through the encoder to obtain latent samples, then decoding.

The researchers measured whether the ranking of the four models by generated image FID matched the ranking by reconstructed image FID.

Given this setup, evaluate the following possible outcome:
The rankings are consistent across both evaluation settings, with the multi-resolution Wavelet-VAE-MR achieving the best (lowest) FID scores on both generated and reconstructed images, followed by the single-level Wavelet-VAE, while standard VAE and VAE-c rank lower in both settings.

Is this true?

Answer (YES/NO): NO